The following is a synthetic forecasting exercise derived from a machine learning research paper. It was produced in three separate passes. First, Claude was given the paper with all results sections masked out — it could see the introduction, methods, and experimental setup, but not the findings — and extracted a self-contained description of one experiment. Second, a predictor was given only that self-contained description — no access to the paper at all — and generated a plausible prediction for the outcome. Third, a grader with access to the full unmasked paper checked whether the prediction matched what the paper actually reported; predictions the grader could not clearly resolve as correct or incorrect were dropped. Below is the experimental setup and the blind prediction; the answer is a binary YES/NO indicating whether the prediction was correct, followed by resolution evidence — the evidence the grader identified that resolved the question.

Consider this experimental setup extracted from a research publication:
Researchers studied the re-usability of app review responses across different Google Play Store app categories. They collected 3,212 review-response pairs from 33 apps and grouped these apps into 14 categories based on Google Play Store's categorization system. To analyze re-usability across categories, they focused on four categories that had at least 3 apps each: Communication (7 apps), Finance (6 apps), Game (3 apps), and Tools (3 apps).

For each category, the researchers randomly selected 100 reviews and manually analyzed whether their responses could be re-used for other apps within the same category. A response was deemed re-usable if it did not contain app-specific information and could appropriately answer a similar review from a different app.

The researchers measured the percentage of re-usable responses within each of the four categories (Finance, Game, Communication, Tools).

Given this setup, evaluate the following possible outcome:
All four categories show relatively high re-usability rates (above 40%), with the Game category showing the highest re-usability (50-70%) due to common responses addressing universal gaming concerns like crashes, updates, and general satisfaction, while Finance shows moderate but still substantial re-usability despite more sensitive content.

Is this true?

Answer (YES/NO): NO